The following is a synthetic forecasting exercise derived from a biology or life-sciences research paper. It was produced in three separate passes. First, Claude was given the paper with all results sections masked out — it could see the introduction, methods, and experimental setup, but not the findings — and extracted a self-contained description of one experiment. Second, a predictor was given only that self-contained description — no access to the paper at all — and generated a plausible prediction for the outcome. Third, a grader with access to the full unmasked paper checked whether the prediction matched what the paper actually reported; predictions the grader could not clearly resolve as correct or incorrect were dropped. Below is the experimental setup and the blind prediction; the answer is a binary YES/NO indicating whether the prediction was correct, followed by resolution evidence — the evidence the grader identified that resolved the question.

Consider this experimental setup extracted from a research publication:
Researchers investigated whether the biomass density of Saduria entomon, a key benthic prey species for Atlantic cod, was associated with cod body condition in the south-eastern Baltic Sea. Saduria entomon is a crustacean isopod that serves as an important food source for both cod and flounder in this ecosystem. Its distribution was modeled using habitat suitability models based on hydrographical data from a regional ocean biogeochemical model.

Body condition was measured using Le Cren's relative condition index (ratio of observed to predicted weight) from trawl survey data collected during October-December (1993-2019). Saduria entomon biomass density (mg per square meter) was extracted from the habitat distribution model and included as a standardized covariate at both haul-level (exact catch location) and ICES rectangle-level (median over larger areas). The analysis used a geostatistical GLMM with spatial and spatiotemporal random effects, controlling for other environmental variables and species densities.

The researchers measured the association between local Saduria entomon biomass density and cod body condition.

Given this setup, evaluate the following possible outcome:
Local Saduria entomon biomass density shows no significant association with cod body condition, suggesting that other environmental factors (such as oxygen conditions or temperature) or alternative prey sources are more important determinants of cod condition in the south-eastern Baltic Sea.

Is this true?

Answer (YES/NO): YES